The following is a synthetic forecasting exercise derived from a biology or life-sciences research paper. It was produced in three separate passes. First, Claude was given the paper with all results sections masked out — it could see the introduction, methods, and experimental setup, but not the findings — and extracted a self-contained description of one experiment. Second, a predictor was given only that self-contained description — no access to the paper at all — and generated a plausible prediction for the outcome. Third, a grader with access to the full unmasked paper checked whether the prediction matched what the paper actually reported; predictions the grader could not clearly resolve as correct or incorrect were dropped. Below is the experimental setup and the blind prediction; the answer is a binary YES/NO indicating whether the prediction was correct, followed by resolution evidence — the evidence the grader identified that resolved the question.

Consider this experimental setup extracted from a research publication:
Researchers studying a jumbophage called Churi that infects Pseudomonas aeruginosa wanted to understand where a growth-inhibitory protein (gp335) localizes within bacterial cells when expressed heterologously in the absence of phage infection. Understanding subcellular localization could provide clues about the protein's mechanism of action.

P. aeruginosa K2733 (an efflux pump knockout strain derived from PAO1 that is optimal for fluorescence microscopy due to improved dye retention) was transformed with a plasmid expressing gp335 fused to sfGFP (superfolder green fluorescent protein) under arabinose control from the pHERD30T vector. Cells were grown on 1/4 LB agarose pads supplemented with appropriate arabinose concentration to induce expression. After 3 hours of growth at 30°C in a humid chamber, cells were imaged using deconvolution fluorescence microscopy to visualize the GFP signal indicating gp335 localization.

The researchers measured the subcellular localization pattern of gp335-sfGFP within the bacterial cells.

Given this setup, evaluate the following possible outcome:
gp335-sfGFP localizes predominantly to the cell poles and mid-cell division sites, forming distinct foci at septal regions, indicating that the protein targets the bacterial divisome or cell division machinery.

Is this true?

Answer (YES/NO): NO